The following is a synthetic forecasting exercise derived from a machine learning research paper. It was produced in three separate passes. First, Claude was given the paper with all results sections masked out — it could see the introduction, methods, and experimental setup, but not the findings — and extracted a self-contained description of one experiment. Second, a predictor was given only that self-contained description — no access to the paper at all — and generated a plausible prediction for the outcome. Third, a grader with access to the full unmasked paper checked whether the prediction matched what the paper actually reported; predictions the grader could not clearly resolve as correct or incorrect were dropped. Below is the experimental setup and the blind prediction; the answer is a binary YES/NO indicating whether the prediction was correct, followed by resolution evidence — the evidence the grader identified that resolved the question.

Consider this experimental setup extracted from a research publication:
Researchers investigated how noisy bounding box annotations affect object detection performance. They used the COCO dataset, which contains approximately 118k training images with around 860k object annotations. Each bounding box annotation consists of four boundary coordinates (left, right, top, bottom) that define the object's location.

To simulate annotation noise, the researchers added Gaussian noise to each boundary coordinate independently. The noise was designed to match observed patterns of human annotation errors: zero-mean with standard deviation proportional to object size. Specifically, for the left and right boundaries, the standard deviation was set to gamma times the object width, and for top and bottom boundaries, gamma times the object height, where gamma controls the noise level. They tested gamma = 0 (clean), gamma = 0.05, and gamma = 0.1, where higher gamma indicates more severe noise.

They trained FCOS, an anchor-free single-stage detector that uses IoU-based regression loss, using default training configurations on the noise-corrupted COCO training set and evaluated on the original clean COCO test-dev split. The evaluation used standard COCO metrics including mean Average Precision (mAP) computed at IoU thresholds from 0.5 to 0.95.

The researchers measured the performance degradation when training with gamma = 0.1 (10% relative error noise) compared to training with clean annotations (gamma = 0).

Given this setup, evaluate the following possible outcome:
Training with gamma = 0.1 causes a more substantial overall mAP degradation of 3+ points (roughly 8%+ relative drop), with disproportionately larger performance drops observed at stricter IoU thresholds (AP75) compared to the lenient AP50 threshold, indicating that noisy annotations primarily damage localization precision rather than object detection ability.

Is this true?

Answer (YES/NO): YES